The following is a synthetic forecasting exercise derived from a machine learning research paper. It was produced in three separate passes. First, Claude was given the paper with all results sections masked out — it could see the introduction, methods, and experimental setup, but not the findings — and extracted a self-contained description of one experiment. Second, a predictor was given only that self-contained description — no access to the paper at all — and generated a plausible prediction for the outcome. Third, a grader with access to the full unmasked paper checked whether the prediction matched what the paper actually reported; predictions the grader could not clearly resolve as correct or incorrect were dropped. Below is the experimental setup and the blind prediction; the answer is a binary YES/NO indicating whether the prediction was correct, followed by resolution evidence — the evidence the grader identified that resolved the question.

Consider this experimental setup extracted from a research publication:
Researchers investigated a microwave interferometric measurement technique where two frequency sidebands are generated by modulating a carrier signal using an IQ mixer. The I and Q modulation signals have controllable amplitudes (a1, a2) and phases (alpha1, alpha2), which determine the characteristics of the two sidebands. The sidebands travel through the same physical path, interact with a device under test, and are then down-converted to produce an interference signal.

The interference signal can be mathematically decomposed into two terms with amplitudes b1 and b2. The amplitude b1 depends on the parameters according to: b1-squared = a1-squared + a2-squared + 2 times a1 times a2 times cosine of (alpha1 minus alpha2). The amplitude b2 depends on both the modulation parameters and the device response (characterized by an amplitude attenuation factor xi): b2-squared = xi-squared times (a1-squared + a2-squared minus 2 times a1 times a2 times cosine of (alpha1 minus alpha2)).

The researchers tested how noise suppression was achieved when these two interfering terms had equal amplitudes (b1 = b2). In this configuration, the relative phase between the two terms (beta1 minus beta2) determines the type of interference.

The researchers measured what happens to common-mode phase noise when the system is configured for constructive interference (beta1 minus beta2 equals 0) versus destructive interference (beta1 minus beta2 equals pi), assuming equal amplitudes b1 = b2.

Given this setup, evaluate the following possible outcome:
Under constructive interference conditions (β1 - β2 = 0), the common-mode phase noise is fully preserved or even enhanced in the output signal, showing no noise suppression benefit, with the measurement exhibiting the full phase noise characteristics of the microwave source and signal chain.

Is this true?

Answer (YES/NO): NO